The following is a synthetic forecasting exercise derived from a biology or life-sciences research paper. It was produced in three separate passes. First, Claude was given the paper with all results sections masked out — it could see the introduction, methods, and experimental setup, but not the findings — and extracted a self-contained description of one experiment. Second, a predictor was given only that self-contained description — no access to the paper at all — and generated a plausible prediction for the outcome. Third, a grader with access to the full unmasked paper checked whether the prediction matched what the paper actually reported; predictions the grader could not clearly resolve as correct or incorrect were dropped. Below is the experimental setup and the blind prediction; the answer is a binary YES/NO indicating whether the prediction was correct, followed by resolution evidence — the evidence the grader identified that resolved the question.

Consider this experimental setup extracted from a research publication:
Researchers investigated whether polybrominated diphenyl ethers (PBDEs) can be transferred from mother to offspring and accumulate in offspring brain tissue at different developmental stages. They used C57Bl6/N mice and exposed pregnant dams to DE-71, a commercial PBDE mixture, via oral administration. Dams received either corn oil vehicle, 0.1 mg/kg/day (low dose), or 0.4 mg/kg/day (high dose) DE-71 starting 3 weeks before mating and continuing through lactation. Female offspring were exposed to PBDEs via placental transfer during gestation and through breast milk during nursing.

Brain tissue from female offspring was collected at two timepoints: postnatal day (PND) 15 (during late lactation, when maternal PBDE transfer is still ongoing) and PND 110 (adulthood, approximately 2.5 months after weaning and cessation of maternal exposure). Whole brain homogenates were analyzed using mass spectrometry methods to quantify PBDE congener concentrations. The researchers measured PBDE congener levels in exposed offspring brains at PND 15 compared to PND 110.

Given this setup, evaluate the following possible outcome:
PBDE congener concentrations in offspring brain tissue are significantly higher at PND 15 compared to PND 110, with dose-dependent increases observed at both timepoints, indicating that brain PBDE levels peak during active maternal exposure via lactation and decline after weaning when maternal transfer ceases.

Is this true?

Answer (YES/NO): NO